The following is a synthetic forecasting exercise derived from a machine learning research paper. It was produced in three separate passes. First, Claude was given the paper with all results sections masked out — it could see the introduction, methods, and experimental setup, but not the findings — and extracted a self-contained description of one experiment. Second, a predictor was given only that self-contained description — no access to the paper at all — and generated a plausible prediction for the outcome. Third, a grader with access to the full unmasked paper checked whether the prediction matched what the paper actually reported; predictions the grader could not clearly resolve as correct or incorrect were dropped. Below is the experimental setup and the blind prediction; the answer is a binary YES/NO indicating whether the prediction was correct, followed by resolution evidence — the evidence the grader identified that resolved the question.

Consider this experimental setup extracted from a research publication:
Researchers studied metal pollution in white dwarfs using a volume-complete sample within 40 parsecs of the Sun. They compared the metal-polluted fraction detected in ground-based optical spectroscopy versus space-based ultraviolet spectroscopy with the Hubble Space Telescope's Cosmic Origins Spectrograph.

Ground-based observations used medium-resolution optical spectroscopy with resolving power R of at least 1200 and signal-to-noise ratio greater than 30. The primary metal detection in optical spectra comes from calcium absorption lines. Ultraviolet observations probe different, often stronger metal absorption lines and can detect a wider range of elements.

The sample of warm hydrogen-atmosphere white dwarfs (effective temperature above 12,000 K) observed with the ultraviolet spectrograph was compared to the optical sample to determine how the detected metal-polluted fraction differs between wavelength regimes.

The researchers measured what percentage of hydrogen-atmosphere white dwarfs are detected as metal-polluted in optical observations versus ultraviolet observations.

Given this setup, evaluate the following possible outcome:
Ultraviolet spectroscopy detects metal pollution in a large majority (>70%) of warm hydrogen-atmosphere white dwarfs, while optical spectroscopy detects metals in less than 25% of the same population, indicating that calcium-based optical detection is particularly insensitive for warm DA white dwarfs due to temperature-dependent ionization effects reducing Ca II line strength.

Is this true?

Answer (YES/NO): NO